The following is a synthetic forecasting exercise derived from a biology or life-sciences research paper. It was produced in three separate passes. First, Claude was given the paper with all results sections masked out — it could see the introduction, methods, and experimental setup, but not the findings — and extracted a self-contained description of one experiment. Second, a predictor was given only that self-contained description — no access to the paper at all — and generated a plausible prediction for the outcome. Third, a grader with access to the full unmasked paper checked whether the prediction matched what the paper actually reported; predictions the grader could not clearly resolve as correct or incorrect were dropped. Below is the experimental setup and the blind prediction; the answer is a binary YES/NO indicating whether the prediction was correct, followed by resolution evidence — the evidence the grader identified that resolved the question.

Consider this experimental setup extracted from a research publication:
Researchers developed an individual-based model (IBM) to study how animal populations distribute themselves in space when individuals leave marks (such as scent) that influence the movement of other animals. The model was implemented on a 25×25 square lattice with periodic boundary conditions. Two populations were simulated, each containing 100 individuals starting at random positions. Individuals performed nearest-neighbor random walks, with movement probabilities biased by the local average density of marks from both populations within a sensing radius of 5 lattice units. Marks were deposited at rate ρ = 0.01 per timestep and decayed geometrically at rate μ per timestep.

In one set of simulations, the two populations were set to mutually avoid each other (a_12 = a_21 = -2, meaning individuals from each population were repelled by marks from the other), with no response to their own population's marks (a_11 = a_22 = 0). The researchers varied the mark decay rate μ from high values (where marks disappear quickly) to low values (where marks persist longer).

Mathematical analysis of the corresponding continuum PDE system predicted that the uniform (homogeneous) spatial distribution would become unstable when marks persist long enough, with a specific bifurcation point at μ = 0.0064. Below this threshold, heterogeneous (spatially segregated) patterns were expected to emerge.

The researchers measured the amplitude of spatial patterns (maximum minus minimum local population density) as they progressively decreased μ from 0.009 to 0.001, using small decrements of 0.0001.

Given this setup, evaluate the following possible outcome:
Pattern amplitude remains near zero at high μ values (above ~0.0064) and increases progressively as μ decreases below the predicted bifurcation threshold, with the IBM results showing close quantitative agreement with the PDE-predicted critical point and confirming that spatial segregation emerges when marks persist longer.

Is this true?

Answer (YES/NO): NO